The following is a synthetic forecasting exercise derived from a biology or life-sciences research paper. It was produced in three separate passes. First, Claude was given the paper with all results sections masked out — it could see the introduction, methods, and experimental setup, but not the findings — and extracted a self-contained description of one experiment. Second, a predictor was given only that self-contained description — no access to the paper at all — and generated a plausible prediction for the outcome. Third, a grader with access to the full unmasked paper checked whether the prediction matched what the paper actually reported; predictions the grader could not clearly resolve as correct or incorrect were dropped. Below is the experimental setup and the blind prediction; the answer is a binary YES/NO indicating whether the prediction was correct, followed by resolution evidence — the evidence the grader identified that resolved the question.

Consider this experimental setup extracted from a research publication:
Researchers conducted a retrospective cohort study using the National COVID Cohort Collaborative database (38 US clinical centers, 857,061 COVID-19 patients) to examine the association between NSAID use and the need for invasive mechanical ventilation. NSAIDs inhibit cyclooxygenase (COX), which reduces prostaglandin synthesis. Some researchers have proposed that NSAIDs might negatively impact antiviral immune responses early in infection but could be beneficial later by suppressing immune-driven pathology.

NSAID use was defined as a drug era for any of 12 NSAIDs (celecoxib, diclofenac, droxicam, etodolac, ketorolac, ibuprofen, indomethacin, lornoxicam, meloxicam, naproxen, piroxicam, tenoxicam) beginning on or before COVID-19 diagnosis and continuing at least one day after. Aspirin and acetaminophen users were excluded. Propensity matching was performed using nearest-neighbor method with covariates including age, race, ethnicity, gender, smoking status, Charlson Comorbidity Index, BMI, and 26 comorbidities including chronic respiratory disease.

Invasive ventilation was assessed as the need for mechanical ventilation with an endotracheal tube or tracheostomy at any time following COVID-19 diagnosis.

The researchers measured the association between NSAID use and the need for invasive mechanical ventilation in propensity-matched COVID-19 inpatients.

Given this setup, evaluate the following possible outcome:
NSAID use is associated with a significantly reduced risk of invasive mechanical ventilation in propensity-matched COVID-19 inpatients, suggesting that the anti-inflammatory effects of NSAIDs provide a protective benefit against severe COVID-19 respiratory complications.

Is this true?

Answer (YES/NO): YES